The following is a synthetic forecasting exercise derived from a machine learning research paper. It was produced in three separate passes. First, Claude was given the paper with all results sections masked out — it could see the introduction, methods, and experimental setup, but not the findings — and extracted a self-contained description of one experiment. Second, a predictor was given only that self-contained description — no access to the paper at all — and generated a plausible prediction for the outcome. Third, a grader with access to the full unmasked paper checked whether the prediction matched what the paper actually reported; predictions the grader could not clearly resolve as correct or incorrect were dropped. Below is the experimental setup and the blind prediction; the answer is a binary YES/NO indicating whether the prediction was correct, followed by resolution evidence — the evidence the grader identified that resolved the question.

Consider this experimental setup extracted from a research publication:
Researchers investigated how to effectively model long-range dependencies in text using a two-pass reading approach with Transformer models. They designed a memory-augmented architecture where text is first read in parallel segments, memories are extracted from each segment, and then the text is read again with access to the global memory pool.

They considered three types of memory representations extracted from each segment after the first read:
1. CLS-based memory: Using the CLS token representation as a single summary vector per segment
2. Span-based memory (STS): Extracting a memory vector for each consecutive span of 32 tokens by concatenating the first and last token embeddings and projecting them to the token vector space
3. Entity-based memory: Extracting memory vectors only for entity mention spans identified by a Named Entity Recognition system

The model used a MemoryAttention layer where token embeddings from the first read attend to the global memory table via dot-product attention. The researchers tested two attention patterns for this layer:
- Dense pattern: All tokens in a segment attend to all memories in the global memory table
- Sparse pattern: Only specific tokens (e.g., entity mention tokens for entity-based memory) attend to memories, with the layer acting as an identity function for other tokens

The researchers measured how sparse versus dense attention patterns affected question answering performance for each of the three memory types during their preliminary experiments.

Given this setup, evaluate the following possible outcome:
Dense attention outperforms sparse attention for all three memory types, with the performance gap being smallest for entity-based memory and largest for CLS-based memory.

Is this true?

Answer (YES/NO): NO